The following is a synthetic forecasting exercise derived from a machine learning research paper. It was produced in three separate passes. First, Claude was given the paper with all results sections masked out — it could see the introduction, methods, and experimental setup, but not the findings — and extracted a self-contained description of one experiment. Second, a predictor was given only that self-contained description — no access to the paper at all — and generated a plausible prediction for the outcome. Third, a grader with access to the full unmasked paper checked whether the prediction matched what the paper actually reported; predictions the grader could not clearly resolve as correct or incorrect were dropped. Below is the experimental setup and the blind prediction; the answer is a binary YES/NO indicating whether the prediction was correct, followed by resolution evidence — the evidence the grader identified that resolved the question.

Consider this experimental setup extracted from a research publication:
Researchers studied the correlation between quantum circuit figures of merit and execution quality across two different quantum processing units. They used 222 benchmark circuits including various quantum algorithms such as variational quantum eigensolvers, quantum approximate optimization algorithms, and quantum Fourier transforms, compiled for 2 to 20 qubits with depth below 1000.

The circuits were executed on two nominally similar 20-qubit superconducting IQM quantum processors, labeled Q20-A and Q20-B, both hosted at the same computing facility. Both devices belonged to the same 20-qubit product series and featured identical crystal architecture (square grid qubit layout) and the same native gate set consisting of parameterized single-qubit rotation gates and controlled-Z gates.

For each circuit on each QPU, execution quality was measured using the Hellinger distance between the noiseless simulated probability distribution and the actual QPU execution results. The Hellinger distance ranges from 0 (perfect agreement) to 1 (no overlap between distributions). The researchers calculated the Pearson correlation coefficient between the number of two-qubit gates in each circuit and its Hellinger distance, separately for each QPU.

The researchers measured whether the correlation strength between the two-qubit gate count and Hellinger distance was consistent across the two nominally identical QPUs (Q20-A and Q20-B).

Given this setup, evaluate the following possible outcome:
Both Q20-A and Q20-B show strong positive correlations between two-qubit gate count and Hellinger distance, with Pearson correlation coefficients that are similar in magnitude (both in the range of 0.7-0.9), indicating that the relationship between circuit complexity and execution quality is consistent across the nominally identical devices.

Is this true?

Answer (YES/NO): NO